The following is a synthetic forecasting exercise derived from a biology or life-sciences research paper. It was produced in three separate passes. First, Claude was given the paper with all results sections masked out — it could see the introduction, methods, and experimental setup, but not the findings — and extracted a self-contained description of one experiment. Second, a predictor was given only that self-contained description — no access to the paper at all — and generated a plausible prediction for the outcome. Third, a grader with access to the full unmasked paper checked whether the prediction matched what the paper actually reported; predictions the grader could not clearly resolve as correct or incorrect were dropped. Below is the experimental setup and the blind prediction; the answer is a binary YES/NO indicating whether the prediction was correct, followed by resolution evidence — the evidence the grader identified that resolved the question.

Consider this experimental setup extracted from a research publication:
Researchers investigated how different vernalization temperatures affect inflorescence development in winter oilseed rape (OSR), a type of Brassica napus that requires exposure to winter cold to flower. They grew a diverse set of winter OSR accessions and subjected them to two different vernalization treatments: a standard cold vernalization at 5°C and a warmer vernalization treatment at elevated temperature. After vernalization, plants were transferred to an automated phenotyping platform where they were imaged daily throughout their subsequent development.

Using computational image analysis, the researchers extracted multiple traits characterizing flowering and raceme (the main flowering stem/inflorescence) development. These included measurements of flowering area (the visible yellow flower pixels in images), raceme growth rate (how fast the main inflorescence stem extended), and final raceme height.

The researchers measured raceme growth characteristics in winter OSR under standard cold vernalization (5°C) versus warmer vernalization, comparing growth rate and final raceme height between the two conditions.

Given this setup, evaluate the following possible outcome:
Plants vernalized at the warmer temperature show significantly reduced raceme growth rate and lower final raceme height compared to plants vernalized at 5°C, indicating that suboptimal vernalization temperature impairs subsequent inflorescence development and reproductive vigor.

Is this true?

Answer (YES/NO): YES